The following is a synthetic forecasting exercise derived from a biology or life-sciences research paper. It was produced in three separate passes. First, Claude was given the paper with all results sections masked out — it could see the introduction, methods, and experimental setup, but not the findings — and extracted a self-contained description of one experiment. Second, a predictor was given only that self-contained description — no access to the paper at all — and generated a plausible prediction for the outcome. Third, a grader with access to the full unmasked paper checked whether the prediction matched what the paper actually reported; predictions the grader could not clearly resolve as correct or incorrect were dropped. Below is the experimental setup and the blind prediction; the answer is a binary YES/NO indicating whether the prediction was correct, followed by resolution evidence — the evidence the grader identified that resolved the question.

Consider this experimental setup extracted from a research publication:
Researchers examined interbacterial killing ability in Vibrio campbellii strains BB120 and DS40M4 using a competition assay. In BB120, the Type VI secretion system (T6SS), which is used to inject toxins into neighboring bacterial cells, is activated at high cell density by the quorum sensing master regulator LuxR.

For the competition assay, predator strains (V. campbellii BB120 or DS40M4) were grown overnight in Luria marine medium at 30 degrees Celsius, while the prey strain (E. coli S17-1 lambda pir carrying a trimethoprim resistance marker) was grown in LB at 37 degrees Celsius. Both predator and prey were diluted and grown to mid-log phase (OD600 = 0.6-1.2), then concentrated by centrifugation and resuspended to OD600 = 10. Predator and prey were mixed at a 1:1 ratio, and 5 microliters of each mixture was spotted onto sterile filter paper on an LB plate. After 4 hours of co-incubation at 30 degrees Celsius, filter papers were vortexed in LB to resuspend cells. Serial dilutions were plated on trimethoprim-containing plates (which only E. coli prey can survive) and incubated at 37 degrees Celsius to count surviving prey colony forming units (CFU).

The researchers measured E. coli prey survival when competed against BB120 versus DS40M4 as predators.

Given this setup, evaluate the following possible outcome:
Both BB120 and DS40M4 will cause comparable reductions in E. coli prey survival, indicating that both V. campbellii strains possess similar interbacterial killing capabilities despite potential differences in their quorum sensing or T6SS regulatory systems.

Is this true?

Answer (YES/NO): NO